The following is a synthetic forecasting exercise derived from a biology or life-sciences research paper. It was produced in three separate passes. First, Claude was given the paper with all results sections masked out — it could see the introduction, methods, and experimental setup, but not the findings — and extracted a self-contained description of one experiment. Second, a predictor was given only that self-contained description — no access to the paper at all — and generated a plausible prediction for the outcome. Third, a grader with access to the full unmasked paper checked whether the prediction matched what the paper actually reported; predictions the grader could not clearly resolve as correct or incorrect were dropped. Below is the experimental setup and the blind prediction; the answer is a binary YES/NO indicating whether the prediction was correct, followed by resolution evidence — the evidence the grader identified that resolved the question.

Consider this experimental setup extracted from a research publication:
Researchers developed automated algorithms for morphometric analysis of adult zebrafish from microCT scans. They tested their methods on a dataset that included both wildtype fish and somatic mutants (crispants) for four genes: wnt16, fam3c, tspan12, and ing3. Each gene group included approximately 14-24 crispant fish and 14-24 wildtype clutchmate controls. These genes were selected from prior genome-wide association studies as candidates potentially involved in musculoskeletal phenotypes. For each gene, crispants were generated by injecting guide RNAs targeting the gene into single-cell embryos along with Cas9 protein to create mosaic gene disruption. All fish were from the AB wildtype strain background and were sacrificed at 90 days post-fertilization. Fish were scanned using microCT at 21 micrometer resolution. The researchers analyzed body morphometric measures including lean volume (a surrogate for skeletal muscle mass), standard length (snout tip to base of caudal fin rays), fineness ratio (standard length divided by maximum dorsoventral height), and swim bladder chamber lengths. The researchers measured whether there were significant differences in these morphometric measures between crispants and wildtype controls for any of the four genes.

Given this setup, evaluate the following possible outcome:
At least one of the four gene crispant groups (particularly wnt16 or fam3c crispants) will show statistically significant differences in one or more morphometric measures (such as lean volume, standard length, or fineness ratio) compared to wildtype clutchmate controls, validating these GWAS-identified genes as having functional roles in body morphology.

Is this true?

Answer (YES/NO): NO